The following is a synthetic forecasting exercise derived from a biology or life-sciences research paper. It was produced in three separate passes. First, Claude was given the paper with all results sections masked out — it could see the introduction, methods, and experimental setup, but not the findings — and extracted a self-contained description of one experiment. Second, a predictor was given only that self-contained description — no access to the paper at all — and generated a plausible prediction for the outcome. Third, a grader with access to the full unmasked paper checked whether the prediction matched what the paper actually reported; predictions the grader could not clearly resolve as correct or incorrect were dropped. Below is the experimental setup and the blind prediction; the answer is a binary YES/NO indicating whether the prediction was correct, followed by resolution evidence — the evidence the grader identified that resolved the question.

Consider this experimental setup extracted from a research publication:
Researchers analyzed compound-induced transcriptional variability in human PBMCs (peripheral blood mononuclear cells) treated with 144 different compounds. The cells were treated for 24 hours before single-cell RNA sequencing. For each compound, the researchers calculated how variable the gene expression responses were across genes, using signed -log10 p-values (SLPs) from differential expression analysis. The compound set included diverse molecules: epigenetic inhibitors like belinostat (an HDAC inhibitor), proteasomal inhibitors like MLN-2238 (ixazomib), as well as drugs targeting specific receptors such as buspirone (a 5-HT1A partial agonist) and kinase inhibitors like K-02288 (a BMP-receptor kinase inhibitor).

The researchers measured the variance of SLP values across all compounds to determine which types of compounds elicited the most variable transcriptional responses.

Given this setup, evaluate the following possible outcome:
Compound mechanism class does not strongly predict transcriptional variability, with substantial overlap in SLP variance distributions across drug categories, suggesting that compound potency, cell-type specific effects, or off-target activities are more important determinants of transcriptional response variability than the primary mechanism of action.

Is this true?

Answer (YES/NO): NO